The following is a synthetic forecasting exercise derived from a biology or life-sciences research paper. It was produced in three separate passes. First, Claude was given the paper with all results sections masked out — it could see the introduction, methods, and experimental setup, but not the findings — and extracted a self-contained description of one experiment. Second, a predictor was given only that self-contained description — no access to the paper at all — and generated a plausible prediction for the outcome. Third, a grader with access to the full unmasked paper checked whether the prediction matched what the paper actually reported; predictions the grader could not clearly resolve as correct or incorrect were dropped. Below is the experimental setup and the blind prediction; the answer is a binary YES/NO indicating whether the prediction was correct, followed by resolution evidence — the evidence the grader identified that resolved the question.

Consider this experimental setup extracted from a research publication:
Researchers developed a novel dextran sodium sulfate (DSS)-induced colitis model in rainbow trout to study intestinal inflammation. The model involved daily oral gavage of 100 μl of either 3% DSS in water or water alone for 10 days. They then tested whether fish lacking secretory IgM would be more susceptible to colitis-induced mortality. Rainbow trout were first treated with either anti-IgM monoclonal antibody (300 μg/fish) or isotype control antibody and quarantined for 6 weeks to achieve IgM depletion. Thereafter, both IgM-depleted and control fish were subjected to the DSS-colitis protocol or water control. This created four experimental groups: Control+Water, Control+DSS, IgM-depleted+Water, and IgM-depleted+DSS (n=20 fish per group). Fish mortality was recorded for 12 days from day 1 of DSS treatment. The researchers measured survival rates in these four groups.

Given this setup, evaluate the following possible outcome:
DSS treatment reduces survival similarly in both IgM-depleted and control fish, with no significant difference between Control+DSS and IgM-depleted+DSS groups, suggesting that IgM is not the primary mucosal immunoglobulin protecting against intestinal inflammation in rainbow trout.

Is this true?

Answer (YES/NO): NO